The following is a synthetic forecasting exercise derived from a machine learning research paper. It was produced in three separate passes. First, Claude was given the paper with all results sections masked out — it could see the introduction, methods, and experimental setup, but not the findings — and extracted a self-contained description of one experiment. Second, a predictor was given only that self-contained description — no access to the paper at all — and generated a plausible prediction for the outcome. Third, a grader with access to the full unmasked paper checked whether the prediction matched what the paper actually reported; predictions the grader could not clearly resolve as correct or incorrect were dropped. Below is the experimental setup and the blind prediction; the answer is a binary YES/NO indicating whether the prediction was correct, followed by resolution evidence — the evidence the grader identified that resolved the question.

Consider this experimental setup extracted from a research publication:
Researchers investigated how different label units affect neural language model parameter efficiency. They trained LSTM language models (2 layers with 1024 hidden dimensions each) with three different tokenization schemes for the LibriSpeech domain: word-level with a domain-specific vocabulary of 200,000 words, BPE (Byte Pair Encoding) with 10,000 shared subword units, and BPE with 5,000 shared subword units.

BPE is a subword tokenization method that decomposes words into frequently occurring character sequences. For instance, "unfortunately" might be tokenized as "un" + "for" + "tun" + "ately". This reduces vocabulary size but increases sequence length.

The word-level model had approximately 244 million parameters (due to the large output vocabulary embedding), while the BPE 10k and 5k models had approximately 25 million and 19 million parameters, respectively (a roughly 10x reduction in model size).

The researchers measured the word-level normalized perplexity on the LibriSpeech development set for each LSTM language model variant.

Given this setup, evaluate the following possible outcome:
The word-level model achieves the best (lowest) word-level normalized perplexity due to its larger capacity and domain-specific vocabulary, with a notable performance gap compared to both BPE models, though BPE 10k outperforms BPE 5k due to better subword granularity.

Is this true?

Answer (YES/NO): YES